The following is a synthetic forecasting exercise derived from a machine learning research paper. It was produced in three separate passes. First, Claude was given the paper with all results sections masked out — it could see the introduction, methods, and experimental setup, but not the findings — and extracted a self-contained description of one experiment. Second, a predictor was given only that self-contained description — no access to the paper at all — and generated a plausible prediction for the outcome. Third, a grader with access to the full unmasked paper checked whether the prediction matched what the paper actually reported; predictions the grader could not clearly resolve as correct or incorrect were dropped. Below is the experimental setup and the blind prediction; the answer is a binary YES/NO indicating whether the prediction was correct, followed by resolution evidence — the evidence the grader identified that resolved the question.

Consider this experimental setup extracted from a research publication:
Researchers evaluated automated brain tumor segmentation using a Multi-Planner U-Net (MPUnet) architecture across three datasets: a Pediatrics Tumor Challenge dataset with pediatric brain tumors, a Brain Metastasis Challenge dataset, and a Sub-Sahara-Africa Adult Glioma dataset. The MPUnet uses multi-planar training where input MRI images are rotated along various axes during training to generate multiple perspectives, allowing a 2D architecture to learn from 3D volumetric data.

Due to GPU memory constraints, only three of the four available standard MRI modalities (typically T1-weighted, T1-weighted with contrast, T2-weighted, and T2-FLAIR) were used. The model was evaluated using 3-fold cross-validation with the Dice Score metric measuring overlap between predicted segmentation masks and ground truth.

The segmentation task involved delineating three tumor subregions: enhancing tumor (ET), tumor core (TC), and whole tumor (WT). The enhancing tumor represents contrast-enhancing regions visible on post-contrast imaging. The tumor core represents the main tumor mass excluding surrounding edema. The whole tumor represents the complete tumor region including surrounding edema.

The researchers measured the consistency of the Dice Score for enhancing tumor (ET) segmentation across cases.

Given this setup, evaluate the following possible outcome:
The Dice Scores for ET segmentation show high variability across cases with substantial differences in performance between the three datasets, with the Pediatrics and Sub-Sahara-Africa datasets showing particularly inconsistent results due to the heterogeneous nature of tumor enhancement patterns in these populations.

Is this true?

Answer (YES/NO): YES